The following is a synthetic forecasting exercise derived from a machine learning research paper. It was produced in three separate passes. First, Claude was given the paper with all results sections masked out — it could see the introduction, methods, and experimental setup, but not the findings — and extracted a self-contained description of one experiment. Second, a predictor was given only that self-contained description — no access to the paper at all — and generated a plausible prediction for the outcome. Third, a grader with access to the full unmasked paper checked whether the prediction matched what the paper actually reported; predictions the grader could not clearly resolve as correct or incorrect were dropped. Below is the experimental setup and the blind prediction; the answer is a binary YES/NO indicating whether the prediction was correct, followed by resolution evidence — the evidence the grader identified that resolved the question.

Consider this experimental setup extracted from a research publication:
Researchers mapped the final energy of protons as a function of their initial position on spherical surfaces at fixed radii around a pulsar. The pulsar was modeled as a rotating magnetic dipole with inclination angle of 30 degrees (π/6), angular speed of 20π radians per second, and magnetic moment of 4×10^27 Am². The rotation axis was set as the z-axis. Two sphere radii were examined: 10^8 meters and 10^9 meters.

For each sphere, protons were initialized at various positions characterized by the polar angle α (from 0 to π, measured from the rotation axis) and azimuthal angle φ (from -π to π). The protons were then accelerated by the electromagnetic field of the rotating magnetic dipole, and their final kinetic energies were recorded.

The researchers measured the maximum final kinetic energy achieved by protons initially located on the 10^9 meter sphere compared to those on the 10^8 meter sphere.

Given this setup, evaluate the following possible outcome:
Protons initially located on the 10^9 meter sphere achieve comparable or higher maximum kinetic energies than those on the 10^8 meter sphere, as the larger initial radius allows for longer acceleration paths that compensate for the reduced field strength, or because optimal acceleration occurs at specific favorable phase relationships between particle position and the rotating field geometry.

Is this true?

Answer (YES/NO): NO